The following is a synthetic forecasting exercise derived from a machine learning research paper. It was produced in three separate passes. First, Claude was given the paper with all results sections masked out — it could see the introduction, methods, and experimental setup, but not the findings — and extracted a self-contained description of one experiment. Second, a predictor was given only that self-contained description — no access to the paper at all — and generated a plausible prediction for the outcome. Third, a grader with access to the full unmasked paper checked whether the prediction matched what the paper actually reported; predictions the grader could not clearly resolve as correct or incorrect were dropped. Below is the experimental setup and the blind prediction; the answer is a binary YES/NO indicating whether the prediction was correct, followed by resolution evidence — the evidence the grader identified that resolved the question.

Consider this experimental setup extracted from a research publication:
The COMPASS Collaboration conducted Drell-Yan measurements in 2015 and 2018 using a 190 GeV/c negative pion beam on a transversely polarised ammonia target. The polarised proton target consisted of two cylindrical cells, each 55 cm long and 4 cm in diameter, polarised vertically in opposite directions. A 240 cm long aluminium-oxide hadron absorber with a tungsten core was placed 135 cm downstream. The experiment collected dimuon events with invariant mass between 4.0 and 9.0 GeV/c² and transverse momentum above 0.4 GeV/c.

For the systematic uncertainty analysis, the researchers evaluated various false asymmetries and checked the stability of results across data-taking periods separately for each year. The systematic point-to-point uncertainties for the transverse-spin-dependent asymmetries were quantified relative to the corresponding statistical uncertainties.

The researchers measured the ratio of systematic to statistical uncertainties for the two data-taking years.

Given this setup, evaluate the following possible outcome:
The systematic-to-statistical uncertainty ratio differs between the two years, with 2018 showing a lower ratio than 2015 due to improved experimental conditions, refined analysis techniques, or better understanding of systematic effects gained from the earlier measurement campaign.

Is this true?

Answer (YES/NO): NO